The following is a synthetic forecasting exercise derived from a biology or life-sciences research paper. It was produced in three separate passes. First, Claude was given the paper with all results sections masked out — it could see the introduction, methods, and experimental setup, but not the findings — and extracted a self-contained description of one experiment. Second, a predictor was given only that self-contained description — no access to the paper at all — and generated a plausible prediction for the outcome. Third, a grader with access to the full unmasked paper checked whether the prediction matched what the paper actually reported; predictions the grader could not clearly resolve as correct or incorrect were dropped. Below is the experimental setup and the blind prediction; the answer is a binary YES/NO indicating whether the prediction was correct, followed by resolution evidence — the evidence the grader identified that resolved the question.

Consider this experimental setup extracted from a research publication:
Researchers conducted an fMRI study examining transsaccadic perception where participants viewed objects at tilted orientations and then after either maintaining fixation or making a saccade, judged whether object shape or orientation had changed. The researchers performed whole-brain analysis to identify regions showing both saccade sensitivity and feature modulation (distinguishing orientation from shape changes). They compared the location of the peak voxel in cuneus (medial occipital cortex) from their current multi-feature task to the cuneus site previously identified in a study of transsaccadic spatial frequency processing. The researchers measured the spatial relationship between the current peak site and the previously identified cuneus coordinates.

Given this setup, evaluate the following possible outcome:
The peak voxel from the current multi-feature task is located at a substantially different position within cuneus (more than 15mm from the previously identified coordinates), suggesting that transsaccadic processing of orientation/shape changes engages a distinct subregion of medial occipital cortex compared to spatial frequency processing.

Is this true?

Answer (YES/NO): YES